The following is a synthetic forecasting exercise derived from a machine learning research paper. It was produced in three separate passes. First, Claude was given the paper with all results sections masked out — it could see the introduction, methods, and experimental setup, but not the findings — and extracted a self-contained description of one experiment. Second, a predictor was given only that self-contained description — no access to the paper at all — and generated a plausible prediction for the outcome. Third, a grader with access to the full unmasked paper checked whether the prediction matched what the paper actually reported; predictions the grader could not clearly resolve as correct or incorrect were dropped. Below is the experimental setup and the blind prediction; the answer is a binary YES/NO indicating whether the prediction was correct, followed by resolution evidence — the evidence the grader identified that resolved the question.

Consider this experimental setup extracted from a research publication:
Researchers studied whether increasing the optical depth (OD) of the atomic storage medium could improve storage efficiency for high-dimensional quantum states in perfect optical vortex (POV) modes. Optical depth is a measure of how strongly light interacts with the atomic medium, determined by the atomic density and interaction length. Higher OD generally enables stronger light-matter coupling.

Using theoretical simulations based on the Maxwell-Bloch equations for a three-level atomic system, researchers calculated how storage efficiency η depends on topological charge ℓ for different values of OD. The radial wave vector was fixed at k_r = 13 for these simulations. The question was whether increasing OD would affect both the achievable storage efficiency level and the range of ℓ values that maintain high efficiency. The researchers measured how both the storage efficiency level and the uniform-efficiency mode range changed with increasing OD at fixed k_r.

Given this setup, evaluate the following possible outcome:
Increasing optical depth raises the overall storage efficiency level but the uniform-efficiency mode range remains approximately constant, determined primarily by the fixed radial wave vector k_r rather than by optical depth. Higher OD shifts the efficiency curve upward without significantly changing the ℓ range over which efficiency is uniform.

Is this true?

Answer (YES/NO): YES